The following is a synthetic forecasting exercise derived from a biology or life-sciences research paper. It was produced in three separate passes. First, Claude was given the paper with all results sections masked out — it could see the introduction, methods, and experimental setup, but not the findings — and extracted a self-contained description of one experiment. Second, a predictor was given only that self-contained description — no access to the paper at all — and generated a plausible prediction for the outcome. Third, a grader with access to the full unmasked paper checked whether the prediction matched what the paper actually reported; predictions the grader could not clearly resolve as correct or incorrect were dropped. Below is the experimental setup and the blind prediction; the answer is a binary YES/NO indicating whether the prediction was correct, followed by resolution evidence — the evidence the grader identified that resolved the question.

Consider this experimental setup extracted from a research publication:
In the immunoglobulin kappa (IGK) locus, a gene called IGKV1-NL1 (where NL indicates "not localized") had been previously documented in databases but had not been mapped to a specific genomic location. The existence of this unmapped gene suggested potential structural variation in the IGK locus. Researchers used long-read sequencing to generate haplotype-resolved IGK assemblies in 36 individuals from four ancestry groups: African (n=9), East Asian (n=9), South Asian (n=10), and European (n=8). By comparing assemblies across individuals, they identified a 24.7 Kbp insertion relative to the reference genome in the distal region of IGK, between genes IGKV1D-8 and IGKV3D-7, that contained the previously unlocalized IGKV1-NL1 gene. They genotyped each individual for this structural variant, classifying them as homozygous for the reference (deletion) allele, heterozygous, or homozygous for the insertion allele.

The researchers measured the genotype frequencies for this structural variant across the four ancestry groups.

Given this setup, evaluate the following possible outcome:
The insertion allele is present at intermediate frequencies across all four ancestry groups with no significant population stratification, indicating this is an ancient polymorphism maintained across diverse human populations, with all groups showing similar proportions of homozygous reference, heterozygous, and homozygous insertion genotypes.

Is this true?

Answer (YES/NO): NO